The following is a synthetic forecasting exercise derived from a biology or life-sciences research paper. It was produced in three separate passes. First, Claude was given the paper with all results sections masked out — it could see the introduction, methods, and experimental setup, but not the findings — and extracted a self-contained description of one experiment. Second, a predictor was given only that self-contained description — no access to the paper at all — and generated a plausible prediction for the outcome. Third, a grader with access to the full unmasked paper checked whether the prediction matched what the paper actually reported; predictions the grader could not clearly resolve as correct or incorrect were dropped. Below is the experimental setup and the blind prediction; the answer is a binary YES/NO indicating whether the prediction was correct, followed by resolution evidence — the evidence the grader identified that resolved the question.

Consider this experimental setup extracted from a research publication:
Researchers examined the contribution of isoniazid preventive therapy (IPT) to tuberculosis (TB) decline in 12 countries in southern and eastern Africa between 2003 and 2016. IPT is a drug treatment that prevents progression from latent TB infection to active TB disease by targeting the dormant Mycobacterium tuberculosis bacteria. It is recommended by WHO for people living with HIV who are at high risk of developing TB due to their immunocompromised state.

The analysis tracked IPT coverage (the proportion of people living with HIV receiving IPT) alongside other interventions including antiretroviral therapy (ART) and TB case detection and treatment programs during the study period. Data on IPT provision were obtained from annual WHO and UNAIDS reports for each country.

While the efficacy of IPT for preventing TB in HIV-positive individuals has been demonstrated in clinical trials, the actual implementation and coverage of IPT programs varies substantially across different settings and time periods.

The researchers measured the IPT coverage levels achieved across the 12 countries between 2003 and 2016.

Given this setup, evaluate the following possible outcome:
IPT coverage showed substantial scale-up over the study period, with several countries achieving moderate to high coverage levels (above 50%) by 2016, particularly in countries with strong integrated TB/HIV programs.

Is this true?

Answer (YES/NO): NO